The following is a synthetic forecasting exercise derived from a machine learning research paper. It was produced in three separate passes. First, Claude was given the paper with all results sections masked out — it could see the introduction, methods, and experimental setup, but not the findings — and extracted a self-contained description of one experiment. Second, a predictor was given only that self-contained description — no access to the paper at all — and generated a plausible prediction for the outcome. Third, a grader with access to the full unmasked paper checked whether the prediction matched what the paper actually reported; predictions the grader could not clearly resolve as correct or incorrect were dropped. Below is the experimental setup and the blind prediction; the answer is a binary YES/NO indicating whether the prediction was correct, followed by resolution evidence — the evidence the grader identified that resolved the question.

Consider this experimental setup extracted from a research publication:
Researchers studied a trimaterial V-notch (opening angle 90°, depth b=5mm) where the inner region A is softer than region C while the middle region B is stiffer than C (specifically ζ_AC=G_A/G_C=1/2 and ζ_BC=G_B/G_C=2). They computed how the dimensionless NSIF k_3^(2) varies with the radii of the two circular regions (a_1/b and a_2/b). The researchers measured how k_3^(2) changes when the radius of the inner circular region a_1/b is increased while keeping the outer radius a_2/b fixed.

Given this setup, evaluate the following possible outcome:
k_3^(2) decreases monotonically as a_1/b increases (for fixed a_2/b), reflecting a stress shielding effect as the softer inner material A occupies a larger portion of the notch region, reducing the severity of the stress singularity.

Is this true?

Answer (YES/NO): NO